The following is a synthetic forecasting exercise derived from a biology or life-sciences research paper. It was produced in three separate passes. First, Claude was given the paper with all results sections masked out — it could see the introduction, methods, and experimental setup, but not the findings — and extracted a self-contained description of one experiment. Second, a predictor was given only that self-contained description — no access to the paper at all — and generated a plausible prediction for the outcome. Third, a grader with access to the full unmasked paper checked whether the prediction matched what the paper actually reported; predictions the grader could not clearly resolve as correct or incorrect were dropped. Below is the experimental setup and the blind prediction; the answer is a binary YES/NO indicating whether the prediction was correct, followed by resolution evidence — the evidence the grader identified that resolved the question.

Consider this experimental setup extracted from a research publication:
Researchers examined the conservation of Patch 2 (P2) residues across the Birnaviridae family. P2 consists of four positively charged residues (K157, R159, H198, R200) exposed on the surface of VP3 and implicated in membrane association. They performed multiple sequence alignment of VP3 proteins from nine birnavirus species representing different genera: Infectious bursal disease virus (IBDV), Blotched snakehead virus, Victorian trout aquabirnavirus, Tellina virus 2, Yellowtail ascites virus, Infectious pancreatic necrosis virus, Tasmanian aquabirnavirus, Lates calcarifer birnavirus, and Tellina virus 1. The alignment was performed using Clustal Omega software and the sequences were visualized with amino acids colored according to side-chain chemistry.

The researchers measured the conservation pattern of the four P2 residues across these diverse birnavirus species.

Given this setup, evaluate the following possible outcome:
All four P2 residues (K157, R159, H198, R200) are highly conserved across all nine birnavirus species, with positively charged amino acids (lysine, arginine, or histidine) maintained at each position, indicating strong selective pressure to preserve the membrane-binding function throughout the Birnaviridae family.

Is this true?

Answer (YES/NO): NO